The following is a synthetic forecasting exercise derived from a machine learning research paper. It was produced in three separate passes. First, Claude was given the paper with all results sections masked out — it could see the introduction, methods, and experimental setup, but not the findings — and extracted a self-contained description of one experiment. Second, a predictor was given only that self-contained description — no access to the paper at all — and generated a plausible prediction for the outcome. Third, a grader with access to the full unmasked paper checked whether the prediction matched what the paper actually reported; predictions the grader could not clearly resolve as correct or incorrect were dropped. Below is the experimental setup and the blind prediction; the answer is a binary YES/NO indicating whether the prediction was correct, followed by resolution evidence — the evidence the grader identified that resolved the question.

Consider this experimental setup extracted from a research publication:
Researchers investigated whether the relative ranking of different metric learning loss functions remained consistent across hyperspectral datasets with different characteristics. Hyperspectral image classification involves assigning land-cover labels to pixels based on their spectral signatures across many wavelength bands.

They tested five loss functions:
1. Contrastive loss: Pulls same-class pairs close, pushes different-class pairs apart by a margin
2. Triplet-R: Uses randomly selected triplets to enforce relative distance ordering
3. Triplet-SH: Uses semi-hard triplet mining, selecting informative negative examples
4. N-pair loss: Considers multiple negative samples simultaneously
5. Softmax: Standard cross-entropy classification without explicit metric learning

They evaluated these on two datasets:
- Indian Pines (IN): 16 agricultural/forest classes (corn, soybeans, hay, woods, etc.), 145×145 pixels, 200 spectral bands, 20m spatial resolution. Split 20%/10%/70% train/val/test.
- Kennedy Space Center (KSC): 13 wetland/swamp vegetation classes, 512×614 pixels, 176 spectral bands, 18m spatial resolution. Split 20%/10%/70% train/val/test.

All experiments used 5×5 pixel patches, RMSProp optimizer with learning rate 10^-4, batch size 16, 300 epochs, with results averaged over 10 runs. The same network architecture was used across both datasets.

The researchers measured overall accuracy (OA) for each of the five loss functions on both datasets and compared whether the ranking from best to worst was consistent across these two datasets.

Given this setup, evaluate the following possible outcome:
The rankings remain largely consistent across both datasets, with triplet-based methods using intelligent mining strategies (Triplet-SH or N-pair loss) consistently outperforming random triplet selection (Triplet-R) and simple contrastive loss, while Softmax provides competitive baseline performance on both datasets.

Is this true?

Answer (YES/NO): NO